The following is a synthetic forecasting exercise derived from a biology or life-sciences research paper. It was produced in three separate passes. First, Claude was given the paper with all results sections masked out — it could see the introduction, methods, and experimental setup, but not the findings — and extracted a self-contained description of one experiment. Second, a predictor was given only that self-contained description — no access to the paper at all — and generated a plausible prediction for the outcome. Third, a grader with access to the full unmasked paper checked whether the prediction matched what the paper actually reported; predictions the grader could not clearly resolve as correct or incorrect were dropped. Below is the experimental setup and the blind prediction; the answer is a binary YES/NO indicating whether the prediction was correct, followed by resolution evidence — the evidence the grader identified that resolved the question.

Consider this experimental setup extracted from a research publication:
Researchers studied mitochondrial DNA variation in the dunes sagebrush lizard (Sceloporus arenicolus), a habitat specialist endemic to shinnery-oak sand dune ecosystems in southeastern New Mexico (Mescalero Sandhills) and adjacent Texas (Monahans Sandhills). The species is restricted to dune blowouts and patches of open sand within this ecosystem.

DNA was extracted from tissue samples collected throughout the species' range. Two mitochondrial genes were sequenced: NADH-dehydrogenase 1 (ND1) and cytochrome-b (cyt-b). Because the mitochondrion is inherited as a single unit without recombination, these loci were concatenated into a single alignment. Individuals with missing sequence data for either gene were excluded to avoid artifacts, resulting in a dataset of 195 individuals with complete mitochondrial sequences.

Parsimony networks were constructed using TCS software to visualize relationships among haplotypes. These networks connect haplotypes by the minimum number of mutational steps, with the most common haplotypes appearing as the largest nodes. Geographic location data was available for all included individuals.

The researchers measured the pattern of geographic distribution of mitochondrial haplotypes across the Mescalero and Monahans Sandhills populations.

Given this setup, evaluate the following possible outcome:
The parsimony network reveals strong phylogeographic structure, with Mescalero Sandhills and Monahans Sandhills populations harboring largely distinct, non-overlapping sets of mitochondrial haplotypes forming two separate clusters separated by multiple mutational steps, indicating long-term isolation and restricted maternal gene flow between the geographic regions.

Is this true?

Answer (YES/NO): NO